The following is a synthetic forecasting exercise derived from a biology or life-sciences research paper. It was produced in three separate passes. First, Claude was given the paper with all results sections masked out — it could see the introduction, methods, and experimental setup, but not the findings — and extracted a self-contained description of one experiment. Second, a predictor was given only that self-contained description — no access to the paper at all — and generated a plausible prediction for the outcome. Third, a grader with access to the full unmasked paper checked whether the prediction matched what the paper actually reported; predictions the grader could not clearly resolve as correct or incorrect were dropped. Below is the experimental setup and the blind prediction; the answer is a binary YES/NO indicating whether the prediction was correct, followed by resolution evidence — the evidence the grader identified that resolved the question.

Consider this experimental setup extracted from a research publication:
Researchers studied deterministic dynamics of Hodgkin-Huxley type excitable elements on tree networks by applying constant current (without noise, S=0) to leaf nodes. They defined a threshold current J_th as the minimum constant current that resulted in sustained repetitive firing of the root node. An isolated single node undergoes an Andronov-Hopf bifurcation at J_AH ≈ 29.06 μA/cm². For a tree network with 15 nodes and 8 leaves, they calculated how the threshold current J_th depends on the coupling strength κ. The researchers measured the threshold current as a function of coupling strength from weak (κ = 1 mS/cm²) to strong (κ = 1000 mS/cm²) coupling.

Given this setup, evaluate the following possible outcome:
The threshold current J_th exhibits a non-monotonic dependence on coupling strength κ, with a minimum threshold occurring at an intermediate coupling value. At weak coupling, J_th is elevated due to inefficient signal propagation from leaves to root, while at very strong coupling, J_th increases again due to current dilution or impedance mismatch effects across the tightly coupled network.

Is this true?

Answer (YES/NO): NO